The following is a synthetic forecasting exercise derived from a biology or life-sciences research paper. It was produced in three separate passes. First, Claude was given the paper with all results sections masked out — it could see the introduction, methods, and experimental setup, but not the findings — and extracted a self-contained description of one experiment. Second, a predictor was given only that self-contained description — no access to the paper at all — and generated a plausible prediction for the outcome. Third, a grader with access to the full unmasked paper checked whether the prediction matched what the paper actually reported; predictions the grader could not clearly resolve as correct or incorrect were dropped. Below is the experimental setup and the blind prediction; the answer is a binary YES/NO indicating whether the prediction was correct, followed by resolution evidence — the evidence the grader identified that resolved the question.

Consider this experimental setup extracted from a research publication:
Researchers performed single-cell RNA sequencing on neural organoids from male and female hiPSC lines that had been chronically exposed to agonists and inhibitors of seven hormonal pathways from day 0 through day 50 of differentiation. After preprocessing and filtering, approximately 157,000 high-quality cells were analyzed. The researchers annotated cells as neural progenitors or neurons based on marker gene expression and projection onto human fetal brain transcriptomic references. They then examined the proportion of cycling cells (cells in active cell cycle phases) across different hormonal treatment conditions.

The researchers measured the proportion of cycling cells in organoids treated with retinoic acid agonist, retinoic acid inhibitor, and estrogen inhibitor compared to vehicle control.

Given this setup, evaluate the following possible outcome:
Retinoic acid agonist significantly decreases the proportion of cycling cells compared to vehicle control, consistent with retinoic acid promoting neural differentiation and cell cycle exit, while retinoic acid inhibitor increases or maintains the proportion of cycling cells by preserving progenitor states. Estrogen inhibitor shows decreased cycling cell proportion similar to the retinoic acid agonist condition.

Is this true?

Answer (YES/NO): NO